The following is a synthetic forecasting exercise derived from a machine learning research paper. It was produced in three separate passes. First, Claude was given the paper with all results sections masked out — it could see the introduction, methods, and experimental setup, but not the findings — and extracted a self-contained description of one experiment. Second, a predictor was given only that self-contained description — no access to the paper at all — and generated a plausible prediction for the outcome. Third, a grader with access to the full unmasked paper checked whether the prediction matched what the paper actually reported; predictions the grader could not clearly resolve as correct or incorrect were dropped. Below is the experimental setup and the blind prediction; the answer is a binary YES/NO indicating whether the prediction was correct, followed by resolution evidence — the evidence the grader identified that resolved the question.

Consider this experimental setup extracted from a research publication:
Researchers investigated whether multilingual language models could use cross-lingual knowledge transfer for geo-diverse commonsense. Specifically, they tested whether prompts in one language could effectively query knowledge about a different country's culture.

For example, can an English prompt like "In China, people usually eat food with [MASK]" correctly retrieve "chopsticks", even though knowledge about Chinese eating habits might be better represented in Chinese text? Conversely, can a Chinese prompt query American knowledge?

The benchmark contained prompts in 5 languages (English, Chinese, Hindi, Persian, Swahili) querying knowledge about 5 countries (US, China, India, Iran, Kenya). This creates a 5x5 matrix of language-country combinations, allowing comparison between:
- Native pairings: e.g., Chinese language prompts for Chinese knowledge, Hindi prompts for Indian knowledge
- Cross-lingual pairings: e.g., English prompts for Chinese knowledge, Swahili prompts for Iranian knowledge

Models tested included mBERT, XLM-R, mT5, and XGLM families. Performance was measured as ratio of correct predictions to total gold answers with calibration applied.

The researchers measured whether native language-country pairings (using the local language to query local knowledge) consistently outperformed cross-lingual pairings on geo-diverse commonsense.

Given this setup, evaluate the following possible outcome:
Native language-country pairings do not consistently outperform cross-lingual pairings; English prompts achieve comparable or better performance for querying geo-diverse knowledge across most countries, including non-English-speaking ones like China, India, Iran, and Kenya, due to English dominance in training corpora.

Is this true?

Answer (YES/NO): NO